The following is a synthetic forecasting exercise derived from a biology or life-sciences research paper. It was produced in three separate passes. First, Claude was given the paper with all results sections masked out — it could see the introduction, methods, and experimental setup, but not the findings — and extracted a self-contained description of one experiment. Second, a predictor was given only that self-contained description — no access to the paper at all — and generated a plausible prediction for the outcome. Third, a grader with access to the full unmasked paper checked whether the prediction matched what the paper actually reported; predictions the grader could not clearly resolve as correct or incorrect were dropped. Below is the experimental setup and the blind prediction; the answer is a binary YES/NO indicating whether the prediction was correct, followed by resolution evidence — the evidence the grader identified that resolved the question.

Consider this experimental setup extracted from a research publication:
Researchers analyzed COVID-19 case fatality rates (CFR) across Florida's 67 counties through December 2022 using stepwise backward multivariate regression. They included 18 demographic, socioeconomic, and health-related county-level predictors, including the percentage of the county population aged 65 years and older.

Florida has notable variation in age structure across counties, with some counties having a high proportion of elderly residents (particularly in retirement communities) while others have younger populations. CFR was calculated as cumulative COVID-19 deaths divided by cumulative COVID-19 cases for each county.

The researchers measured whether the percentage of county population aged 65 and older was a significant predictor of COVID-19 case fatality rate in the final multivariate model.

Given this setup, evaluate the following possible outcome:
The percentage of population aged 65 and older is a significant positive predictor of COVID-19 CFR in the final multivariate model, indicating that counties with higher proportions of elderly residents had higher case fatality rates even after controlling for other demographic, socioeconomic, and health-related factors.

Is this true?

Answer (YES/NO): NO